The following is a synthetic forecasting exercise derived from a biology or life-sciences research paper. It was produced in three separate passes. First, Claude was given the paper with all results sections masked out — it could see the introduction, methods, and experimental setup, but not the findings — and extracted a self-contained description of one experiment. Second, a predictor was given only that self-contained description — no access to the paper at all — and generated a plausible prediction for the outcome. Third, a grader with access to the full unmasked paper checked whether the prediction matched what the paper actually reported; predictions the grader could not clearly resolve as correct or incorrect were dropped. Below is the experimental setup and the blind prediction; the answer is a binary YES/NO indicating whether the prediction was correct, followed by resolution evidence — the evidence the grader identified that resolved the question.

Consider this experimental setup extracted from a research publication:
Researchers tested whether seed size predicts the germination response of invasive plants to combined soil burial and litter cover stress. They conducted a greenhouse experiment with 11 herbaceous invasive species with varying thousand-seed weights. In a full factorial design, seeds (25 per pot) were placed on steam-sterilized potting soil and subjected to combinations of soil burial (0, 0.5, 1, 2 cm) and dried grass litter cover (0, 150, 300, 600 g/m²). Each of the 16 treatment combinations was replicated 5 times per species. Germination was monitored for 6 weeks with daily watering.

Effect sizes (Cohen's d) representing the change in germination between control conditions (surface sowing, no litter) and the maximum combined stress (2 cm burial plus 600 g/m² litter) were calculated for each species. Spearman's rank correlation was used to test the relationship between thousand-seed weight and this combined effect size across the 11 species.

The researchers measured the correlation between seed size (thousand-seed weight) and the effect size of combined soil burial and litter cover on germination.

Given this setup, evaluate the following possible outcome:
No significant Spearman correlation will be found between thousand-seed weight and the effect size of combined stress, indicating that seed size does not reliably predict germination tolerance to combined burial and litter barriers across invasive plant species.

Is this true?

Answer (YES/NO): NO